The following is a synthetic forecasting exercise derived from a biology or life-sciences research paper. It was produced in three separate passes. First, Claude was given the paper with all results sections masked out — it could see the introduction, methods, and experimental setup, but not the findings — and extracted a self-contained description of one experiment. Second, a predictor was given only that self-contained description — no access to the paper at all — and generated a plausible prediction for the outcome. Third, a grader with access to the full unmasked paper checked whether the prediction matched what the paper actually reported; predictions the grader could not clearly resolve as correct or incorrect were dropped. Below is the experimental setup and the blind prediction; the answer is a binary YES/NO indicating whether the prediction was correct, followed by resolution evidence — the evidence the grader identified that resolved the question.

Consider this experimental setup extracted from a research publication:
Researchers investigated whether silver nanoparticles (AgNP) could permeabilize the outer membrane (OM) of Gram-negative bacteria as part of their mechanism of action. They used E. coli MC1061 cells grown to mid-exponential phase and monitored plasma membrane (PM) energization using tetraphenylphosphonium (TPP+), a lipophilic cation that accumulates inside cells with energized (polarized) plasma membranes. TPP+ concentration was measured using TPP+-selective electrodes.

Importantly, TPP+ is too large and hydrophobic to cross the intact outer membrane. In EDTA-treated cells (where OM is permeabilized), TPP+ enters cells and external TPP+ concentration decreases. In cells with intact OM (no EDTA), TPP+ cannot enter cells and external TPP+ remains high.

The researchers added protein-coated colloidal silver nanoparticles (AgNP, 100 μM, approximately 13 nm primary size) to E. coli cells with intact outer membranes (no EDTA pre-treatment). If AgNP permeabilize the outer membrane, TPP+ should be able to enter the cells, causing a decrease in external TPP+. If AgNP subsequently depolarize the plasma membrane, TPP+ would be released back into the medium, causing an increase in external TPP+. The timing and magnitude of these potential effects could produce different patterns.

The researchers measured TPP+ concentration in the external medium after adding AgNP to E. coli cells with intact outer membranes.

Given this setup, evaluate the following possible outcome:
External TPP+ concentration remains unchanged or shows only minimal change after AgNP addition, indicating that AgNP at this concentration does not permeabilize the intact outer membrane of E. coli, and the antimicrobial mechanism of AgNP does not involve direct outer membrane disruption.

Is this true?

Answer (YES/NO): YES